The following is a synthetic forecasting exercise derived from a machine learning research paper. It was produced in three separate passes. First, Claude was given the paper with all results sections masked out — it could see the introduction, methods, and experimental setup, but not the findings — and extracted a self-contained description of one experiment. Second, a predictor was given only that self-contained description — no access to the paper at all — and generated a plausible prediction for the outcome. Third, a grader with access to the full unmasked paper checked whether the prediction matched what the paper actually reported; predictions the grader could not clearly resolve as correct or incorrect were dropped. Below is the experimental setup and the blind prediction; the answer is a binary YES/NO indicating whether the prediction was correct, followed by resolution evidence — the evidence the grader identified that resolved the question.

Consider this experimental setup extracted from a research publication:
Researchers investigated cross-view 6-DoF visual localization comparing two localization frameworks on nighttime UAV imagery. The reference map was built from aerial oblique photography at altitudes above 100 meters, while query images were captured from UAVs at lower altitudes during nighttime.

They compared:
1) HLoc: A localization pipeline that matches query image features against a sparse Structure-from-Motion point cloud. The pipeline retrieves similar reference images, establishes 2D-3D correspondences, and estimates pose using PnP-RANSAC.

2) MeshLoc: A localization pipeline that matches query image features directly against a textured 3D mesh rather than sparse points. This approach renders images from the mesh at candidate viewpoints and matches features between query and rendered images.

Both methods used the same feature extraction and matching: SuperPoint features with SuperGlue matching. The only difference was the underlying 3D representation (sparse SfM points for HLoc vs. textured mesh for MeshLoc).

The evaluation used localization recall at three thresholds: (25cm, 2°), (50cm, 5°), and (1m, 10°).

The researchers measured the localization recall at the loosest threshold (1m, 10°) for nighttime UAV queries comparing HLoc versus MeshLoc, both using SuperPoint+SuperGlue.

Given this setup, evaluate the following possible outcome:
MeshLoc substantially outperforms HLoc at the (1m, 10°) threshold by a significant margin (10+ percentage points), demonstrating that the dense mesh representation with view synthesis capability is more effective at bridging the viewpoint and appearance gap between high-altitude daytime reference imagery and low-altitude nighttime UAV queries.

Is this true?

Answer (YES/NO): NO